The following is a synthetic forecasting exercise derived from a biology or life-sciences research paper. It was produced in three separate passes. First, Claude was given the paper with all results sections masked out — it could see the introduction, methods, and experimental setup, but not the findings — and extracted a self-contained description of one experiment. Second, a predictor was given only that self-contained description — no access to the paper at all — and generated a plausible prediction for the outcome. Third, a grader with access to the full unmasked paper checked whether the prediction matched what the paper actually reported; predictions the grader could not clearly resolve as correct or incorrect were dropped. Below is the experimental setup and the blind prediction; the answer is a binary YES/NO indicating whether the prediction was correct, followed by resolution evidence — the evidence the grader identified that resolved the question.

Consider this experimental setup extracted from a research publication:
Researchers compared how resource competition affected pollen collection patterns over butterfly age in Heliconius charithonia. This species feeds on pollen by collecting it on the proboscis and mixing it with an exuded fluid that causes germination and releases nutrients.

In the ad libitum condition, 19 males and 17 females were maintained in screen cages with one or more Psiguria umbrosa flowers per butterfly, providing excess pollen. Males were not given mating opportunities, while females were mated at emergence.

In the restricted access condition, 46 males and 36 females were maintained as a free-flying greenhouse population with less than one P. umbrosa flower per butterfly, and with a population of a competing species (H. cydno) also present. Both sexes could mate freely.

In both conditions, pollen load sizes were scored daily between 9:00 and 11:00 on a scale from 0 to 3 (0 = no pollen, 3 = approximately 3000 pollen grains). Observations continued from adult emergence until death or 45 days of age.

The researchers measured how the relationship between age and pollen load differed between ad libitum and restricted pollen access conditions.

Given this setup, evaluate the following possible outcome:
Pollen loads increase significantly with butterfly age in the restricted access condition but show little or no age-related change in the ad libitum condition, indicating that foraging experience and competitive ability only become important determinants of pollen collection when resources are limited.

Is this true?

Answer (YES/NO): NO